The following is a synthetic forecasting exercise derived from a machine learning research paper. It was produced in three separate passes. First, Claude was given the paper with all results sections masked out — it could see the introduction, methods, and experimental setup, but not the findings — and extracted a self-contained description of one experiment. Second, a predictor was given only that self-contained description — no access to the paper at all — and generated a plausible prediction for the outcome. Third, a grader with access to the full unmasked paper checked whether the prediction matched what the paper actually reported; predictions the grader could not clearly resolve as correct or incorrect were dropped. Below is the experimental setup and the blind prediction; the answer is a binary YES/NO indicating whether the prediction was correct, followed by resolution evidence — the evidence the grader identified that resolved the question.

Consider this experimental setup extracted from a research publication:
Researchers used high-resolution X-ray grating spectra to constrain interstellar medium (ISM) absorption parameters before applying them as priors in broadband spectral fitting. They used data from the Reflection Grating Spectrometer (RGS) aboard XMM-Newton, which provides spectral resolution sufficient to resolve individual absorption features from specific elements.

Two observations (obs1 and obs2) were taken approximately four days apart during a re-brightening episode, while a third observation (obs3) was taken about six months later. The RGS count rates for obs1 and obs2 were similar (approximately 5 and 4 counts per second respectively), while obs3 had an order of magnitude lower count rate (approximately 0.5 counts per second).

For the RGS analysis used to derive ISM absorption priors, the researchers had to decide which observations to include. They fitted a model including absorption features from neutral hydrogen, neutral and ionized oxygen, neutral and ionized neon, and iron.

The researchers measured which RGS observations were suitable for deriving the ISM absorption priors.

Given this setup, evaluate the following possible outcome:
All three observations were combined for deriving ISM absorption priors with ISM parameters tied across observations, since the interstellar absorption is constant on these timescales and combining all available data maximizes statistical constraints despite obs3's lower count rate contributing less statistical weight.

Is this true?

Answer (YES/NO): NO